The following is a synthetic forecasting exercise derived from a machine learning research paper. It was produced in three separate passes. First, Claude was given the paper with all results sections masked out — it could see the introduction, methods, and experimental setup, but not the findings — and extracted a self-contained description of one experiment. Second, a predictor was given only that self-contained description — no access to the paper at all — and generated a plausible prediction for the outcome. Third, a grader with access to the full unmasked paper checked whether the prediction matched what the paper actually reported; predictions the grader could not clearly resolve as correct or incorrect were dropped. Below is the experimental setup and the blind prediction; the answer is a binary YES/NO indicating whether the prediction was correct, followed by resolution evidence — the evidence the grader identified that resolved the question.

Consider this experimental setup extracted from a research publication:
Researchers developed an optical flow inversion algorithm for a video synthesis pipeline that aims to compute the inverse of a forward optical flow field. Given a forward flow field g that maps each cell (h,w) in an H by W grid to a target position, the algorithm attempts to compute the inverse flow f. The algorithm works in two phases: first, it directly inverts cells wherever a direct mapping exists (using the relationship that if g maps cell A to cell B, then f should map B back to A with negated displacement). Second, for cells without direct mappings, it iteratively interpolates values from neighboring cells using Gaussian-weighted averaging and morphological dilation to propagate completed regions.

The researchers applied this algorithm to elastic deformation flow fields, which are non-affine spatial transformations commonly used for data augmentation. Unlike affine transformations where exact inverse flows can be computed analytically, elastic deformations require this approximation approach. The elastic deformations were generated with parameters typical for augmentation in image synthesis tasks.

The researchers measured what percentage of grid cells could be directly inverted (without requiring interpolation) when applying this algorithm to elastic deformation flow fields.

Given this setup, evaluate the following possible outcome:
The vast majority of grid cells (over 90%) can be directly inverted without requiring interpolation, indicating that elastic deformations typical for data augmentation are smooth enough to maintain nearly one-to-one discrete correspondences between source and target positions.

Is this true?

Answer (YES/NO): NO